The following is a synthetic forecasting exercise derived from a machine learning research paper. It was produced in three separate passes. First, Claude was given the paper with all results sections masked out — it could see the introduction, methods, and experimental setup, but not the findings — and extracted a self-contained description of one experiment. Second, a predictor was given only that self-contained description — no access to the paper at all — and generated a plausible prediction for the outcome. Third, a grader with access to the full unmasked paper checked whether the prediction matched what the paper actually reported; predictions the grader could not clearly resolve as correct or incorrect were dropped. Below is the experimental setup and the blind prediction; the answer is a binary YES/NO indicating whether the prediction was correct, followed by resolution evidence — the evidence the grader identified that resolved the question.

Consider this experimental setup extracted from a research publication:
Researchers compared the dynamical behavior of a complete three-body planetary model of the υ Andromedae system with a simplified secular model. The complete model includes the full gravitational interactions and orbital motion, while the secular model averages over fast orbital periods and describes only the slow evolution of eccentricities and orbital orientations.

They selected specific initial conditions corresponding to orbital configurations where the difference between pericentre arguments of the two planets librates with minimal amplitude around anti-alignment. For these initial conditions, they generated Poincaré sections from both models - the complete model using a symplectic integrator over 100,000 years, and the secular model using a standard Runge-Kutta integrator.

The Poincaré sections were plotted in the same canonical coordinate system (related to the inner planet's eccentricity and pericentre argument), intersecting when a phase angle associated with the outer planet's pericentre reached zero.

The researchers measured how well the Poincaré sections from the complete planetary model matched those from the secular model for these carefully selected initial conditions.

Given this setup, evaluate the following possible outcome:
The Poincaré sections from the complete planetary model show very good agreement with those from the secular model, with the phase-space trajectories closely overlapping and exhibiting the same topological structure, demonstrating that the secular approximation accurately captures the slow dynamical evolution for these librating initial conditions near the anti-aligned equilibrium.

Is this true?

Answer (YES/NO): YES